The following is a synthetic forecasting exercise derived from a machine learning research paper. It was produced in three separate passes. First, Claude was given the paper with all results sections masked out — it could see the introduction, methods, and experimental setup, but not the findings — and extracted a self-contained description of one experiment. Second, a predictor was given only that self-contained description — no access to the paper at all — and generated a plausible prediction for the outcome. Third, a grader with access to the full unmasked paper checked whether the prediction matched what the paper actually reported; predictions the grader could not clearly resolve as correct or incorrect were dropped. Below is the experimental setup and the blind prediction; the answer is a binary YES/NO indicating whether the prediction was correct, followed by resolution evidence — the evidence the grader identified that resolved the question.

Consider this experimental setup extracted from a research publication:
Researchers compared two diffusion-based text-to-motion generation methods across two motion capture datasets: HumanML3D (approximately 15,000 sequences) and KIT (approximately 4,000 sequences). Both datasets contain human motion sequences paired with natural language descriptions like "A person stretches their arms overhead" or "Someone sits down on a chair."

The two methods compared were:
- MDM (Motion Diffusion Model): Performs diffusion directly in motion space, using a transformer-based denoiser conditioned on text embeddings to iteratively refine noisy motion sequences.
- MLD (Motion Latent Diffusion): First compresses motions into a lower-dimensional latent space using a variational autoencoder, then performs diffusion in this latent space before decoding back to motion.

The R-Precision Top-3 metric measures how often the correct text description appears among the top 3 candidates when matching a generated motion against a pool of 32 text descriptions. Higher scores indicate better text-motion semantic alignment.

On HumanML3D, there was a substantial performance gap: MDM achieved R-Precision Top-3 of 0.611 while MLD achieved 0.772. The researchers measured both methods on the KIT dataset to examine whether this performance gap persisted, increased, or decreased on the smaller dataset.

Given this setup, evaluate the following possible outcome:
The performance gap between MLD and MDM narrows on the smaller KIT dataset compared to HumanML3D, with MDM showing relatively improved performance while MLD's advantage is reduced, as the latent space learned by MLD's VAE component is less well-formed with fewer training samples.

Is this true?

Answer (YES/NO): NO